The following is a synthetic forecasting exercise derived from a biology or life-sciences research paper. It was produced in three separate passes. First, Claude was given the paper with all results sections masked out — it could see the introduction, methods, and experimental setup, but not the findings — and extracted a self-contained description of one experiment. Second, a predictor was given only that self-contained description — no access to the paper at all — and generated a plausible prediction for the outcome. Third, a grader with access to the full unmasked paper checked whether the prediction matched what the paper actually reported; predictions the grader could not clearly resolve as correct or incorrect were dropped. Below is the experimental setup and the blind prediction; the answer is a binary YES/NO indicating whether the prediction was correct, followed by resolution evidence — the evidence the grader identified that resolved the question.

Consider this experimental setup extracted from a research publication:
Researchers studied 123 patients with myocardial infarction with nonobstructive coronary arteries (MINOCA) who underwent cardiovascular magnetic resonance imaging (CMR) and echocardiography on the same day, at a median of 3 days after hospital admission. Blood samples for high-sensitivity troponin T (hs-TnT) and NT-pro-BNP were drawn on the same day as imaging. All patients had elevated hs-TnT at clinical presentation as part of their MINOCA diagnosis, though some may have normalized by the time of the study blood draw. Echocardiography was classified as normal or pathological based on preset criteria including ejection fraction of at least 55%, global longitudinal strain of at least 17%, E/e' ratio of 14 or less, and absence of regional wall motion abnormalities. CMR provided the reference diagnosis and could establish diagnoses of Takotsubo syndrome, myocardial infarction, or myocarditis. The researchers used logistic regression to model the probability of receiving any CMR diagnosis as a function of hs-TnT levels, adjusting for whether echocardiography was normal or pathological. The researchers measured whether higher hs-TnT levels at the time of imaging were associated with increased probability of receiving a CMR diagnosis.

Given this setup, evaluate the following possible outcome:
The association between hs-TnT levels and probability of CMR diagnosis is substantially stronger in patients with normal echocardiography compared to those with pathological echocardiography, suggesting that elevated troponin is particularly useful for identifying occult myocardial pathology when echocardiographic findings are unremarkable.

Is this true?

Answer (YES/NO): NO